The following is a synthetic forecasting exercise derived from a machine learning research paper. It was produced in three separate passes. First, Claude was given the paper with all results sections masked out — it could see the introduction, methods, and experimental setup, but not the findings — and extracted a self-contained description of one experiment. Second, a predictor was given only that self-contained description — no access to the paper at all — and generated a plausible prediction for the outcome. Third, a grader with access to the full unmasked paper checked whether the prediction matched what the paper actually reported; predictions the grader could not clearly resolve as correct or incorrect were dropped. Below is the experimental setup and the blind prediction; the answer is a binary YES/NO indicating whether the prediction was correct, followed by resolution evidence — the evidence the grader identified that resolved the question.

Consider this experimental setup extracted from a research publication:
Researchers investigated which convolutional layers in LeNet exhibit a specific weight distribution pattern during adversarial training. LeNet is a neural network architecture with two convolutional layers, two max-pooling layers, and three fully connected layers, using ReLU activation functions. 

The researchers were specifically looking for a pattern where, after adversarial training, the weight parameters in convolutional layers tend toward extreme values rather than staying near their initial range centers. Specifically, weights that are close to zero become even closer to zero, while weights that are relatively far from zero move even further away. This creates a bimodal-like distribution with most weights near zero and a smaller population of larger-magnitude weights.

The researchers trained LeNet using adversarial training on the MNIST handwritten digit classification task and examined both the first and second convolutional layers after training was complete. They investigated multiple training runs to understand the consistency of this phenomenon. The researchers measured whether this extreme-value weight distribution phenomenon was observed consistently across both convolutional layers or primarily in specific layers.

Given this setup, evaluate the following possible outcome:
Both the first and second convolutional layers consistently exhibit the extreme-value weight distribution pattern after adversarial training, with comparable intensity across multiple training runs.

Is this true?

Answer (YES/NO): NO